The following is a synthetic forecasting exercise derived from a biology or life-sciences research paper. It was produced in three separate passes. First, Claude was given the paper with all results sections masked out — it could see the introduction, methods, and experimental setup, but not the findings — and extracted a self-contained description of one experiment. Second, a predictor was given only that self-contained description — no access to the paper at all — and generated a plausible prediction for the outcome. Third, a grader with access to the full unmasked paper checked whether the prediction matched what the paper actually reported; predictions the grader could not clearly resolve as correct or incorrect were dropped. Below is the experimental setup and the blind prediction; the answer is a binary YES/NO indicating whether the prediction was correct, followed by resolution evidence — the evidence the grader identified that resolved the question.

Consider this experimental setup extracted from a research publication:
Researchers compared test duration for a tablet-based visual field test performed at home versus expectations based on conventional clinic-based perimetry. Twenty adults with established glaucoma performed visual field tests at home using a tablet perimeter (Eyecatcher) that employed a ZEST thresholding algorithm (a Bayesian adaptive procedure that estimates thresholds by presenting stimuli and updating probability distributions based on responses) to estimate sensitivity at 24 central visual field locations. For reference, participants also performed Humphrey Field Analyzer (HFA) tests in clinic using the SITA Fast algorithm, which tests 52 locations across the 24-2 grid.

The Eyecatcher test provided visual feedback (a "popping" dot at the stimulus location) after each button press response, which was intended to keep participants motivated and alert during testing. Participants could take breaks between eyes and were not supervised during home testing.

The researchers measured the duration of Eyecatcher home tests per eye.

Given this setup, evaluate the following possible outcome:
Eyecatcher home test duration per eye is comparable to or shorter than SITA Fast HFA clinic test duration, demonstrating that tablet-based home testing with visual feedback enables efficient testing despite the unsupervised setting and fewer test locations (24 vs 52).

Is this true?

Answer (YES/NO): NO